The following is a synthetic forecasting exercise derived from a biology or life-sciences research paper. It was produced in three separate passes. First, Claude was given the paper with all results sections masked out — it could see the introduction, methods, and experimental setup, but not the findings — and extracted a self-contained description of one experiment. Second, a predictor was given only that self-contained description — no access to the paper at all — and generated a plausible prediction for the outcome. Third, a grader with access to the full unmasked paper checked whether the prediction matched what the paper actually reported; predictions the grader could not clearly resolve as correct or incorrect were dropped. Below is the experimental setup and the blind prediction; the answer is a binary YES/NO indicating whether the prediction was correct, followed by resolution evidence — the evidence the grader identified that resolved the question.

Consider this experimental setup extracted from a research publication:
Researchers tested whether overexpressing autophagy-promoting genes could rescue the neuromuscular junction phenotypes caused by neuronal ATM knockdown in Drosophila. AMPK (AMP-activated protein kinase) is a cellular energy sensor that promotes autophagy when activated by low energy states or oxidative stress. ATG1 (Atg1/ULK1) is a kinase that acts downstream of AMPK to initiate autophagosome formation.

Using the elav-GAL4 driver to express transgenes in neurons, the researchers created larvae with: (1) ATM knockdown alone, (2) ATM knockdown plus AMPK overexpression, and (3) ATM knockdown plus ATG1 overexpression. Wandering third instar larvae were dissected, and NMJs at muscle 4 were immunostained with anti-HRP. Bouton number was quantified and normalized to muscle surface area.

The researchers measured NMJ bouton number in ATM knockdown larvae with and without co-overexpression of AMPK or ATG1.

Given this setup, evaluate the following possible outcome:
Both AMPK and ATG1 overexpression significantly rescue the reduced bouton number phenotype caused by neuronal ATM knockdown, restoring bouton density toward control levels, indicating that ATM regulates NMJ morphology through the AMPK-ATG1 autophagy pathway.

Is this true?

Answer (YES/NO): NO